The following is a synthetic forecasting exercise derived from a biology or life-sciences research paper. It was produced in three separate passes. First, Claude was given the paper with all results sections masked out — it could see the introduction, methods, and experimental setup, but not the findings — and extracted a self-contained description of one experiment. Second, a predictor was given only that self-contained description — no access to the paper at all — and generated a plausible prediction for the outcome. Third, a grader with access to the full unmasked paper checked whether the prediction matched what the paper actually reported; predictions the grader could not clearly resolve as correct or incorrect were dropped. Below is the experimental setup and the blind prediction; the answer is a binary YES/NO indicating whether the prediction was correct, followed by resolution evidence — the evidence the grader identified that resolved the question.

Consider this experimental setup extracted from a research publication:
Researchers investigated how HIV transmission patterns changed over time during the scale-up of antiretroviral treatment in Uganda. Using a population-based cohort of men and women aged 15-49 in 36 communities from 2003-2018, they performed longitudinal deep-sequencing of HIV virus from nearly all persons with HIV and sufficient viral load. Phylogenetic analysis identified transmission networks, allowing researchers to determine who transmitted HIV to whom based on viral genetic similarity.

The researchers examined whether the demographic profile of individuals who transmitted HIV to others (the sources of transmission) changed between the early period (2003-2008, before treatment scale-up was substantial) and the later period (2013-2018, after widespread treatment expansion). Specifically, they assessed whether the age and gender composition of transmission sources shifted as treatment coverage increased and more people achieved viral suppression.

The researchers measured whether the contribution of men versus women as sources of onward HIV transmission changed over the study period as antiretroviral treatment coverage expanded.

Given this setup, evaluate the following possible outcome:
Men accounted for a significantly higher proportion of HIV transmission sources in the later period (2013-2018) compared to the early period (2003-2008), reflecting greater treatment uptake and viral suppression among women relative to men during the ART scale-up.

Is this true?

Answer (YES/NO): YES